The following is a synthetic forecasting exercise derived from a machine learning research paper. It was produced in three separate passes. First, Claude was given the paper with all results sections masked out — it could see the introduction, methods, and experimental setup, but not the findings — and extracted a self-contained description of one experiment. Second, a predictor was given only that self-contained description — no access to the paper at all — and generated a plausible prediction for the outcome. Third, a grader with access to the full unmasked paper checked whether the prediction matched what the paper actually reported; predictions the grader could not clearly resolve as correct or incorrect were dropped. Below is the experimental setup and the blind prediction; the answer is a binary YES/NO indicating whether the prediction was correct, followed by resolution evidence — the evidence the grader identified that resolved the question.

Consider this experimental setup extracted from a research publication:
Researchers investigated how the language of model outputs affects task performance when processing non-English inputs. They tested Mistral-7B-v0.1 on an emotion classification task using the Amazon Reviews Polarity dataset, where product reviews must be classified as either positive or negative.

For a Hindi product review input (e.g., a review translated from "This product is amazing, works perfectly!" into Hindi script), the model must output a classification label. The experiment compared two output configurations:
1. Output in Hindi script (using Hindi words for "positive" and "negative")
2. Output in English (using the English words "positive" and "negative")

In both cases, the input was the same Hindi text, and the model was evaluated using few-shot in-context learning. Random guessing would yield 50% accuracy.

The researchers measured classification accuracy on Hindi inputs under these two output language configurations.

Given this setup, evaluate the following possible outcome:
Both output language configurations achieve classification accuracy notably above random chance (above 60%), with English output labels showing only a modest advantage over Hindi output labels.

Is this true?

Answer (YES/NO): NO